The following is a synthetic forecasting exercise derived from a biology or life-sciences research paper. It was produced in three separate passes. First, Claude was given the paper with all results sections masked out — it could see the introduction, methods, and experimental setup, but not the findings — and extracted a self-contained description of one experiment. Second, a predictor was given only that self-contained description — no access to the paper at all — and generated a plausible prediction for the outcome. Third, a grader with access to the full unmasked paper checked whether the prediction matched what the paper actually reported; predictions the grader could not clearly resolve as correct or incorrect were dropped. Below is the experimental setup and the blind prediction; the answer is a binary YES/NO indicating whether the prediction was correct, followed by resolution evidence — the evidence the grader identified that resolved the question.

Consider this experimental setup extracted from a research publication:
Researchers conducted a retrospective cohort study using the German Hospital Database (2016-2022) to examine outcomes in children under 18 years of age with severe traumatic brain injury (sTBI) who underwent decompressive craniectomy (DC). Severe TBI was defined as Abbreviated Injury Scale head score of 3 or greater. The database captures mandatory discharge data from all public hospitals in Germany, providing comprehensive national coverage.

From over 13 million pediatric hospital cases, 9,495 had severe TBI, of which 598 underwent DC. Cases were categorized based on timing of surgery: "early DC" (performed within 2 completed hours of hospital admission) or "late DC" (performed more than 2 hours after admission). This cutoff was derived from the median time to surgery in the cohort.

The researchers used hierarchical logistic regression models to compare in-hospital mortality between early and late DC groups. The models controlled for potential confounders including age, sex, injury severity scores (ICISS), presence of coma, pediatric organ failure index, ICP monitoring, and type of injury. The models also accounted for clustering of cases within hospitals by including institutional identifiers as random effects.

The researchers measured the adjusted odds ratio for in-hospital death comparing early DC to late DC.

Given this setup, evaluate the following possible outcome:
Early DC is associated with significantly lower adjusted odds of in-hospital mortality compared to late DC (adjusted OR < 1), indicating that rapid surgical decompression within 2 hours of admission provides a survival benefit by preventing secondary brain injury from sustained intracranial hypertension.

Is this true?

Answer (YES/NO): NO